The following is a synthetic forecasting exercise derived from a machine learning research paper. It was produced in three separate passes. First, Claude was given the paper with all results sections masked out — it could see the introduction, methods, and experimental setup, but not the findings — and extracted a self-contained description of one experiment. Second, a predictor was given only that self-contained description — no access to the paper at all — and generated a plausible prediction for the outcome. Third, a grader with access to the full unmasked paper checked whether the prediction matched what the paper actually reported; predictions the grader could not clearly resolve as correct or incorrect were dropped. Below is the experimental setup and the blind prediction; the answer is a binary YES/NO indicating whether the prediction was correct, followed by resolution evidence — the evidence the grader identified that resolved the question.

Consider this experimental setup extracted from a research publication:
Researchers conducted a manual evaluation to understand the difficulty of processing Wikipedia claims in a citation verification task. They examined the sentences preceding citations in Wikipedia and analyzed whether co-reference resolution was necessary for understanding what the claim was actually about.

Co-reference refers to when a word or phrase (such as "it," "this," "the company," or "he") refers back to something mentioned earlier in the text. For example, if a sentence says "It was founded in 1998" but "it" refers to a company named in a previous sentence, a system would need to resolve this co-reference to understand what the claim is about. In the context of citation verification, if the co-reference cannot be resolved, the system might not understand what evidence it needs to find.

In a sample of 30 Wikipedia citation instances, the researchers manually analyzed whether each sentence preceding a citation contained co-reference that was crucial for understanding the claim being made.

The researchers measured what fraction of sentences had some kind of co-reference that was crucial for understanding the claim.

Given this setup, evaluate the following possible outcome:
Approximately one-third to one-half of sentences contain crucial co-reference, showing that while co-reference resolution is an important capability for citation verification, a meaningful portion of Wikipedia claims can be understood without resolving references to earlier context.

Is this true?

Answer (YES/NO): YES